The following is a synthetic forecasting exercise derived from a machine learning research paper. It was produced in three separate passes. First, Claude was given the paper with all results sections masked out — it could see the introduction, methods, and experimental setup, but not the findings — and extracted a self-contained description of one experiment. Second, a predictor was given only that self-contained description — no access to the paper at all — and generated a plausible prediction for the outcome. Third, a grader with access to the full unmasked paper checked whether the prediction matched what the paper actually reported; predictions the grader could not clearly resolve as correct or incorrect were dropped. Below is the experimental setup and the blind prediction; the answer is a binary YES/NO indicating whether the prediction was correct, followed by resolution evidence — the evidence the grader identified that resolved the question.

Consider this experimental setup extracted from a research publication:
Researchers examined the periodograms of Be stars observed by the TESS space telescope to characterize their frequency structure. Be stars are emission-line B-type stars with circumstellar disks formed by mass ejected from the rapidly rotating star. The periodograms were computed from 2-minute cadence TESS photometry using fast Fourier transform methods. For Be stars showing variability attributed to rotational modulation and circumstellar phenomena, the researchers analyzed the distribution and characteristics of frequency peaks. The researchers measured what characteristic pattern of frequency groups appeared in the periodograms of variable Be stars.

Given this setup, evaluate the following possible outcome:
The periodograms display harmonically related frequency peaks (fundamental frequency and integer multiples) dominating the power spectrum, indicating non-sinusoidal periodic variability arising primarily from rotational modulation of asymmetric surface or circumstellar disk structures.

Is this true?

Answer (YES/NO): NO